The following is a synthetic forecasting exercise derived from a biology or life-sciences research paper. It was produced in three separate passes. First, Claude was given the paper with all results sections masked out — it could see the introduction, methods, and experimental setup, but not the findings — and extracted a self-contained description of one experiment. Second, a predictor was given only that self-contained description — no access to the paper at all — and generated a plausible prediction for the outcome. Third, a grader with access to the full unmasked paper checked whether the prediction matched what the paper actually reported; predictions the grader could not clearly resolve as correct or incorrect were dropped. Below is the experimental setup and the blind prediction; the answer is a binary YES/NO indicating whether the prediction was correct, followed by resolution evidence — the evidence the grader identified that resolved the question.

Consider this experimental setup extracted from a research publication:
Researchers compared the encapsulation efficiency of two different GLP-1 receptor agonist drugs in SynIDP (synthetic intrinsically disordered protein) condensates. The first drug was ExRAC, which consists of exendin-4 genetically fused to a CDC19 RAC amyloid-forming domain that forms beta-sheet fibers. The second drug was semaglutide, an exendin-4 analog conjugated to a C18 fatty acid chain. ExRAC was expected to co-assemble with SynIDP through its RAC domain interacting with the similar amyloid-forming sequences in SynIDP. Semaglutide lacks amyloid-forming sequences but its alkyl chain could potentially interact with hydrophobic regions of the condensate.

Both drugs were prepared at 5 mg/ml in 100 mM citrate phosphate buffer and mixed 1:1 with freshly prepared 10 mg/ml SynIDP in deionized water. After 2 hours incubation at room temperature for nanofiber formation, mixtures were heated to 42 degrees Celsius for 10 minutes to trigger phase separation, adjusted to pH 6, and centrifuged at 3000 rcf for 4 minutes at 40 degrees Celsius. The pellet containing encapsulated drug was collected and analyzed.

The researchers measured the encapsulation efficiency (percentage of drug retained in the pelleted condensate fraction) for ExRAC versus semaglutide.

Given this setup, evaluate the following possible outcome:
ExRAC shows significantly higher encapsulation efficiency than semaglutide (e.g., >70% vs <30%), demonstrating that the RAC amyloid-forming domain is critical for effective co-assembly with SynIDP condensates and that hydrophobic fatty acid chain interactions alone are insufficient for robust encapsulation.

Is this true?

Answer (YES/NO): NO